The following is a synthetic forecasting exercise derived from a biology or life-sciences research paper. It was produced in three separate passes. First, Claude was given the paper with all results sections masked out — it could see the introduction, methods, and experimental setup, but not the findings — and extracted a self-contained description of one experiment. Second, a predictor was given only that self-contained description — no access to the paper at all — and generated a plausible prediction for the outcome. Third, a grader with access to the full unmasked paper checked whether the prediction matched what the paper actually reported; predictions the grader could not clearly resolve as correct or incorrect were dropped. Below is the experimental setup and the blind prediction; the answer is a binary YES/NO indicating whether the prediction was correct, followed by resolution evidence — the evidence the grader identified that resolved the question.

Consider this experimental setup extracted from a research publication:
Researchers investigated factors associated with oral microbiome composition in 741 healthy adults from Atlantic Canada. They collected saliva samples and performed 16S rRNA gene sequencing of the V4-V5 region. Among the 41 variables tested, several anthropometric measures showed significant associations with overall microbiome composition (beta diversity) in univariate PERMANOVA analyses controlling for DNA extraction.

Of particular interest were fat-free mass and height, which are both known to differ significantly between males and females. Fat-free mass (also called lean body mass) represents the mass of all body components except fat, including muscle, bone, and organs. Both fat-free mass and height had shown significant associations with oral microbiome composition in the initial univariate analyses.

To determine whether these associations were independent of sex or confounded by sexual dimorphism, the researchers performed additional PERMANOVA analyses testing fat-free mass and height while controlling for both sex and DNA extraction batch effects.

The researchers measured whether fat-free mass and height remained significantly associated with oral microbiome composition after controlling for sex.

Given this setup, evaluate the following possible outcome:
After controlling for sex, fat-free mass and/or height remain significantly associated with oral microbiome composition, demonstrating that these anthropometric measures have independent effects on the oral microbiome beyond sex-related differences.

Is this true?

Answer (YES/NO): YES